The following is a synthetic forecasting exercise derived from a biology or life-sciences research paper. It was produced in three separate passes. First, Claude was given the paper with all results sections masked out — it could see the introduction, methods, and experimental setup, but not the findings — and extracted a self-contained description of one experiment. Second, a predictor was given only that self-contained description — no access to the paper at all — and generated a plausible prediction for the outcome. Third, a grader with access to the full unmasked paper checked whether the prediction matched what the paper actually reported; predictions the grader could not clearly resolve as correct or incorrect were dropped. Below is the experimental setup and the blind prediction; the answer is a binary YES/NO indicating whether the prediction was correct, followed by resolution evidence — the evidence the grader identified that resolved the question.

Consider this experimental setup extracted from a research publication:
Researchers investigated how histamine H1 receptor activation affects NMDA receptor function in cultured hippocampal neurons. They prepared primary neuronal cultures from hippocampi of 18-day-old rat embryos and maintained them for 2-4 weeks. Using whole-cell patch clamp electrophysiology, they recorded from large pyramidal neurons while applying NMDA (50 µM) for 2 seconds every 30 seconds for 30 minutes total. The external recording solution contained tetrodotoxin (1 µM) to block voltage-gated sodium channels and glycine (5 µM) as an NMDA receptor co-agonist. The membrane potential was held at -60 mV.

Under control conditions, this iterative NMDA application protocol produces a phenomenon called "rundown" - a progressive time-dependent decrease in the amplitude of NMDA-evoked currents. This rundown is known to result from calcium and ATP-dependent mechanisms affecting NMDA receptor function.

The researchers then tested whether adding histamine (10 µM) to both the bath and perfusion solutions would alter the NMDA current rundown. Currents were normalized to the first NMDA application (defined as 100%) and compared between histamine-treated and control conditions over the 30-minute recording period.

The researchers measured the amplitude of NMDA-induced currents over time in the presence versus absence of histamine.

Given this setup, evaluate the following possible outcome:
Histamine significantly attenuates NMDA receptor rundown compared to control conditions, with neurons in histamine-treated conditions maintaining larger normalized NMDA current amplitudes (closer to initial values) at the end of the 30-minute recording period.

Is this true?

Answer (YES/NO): NO